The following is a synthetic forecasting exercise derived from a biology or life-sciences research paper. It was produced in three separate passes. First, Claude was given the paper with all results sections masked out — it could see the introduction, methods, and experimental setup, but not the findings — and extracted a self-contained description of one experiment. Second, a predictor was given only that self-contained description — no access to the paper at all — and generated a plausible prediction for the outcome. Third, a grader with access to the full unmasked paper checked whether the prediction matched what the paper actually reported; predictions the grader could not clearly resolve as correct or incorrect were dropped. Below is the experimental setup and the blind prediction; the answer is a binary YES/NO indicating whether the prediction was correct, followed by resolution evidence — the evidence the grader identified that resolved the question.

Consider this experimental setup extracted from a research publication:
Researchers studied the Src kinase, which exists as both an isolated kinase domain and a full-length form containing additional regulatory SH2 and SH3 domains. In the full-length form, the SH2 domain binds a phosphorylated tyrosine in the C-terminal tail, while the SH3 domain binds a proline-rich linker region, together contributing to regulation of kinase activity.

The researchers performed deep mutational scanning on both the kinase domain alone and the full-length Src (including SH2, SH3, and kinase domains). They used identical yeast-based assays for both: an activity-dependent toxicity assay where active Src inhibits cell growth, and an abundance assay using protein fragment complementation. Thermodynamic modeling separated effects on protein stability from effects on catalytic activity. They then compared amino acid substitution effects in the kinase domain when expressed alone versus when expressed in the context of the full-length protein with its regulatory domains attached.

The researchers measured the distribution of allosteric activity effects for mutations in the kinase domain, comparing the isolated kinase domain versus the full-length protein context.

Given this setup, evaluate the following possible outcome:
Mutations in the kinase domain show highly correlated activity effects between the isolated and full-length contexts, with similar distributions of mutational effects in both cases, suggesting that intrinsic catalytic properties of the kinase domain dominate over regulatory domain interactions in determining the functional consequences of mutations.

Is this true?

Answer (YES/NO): NO